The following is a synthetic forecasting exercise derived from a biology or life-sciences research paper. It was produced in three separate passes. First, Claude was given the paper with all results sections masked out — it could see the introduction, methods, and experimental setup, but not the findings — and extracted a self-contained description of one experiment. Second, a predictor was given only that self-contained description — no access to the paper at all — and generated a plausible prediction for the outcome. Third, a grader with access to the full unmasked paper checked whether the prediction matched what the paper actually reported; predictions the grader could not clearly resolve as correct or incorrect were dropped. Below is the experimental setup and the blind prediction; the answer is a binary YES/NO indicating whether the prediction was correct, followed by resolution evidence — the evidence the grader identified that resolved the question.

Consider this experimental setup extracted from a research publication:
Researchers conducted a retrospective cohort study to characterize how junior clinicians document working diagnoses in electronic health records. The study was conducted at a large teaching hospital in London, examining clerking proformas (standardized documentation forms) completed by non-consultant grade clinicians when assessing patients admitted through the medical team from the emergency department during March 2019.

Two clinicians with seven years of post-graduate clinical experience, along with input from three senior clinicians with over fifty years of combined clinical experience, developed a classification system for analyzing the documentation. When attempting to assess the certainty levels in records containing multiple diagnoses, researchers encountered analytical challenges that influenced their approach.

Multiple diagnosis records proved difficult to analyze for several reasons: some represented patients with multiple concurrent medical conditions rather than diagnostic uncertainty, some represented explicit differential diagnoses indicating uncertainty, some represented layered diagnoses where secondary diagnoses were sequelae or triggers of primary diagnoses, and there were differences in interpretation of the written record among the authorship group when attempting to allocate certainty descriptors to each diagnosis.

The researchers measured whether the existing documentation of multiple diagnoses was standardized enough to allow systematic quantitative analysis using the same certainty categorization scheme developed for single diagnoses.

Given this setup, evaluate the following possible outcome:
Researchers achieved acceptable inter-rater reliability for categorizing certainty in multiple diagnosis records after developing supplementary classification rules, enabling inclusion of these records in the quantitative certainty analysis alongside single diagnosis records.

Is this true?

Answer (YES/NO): NO